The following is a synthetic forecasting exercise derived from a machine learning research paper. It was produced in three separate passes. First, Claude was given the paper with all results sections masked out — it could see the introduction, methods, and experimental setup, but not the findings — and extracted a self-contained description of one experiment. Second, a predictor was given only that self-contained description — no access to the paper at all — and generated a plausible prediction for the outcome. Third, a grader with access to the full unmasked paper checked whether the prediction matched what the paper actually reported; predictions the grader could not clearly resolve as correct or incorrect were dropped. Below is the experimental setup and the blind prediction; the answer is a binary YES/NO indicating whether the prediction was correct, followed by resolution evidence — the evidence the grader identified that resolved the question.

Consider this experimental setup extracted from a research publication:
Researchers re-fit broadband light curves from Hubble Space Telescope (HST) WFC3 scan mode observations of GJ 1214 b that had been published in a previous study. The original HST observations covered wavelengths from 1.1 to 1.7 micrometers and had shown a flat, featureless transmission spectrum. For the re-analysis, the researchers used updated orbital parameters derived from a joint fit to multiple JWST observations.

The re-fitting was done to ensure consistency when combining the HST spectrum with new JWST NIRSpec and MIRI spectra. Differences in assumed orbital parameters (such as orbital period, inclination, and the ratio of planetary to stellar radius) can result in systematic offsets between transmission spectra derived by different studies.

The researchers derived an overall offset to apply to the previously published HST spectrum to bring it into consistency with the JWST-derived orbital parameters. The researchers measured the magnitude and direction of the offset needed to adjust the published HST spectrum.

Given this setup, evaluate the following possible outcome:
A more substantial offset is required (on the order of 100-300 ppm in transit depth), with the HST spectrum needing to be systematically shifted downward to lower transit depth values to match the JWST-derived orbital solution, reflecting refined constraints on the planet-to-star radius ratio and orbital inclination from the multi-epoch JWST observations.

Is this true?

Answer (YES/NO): YES